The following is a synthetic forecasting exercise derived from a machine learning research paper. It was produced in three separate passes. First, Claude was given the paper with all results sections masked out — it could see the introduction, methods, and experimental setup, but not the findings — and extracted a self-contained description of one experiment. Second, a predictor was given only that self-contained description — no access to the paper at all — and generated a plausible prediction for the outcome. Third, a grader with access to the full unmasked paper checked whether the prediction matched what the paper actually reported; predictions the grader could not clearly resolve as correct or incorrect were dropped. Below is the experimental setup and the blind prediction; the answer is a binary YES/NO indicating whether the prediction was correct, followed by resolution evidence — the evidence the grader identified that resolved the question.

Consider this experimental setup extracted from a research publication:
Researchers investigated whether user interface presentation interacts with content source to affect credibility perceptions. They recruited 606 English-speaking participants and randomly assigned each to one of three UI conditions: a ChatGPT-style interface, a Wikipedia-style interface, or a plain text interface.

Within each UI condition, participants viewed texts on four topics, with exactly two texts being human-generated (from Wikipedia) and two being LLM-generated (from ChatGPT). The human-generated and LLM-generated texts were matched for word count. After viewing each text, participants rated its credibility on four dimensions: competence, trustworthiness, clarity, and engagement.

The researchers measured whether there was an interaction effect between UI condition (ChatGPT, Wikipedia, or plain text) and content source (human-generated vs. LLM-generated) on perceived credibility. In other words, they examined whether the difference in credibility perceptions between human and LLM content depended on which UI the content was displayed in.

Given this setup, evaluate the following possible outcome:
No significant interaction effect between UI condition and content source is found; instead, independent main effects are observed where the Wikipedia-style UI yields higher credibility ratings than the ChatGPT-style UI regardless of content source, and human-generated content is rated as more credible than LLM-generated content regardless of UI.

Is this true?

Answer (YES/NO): NO